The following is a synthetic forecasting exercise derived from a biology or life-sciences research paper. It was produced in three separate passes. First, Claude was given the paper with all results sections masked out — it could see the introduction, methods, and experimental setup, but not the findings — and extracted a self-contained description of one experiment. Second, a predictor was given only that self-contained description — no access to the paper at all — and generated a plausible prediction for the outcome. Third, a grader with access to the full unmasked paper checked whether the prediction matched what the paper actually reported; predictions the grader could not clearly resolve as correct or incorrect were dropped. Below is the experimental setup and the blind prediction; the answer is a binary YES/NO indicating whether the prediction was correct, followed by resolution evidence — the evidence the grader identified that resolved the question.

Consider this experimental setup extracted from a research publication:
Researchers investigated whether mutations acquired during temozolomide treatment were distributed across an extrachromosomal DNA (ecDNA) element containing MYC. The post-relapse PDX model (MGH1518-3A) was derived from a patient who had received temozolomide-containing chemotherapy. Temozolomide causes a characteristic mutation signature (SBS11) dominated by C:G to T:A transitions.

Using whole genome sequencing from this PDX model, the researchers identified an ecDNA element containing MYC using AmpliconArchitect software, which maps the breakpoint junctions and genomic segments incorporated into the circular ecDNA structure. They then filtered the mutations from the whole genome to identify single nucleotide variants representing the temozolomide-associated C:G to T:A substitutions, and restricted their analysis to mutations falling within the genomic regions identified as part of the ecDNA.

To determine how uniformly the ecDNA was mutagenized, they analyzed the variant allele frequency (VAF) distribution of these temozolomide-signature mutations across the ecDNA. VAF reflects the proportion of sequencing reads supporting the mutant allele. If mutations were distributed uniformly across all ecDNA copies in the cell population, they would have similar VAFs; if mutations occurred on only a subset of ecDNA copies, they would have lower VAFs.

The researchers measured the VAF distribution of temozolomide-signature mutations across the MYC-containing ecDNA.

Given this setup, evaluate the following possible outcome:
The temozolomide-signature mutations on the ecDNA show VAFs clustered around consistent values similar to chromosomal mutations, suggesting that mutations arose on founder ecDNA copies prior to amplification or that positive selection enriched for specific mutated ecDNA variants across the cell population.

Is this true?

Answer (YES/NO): NO